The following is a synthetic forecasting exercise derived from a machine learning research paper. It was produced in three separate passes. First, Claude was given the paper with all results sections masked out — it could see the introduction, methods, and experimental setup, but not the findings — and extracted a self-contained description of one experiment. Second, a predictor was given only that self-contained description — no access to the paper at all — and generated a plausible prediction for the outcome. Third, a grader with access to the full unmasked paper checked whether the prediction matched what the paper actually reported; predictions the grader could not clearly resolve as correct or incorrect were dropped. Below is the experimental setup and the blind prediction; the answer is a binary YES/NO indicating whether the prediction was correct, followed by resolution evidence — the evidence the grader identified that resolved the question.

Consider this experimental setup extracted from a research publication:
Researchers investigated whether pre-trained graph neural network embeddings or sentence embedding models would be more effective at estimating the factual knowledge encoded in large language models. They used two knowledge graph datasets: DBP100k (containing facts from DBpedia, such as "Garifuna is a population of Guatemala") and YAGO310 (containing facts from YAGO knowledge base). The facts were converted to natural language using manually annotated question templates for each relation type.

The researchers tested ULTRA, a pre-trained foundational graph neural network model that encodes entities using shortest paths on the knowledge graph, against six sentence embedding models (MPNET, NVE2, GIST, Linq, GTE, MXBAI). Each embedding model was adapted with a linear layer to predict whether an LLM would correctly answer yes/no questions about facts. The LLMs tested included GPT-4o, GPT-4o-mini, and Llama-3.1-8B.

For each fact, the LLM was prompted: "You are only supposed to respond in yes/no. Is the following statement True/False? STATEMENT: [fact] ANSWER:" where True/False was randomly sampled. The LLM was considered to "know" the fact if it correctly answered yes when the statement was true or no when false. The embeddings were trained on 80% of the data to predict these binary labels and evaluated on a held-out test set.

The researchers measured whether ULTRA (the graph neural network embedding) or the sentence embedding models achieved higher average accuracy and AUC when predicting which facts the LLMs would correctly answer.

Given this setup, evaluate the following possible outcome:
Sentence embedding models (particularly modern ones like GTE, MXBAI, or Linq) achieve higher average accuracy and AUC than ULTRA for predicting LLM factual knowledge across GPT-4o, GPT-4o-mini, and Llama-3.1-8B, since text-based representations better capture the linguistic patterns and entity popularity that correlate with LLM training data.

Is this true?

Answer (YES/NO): YES